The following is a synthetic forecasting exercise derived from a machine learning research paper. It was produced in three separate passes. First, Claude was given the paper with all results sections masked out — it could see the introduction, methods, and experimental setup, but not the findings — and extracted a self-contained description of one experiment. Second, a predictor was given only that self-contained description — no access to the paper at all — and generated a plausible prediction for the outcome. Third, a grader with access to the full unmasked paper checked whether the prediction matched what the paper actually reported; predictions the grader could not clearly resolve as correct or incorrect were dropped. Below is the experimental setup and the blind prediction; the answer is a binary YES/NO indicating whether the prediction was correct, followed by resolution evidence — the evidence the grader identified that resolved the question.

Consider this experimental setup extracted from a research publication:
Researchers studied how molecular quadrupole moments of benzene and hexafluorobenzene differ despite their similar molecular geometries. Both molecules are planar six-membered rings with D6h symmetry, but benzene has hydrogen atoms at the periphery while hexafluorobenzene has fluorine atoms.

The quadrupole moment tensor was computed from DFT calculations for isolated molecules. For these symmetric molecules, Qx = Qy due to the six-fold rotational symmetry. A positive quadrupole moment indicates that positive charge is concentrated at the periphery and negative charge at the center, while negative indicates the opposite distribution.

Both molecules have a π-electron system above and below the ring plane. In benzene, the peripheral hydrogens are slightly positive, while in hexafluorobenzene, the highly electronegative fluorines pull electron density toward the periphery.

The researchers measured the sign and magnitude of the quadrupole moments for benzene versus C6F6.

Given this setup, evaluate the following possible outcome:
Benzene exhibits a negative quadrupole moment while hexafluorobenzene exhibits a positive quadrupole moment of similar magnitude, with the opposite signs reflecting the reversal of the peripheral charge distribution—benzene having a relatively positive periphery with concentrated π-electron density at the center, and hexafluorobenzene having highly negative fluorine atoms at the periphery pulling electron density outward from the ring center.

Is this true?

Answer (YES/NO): NO